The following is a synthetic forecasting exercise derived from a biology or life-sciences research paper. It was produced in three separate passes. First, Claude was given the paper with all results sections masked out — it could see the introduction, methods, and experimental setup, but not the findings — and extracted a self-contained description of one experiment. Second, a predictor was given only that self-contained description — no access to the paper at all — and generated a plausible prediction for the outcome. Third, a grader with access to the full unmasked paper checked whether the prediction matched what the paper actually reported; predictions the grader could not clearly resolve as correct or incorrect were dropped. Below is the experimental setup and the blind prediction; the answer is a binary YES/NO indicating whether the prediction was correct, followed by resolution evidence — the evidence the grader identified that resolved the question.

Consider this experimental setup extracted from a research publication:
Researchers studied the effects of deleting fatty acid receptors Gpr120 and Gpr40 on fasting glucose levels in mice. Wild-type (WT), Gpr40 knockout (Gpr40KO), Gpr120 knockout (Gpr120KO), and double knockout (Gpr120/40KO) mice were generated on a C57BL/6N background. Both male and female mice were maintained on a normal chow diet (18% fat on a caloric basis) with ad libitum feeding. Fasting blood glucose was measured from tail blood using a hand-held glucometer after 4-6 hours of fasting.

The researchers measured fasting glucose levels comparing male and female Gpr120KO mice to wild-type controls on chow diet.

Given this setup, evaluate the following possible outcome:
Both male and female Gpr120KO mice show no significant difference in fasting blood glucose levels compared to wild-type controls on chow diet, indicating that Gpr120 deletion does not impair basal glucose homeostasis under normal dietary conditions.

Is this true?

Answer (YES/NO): NO